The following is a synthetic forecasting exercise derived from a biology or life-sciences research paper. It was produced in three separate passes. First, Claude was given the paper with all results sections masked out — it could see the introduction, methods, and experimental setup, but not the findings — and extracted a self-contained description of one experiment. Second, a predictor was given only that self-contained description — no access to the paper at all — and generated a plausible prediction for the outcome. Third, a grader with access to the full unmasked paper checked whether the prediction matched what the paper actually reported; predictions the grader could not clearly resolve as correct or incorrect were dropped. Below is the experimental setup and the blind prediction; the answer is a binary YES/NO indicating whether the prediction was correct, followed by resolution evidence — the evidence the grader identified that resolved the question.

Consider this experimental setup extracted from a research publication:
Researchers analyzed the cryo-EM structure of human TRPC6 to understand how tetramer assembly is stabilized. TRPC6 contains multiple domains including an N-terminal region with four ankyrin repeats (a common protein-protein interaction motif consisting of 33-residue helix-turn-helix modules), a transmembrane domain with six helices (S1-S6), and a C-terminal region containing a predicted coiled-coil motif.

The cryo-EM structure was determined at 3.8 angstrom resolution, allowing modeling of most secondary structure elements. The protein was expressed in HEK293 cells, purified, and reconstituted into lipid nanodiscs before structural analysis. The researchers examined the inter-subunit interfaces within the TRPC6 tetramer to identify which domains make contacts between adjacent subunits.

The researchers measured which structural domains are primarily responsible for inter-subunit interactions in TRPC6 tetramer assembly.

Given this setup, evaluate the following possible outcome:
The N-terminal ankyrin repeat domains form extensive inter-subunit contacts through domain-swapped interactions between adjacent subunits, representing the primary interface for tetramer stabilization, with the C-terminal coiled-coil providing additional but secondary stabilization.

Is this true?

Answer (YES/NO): NO